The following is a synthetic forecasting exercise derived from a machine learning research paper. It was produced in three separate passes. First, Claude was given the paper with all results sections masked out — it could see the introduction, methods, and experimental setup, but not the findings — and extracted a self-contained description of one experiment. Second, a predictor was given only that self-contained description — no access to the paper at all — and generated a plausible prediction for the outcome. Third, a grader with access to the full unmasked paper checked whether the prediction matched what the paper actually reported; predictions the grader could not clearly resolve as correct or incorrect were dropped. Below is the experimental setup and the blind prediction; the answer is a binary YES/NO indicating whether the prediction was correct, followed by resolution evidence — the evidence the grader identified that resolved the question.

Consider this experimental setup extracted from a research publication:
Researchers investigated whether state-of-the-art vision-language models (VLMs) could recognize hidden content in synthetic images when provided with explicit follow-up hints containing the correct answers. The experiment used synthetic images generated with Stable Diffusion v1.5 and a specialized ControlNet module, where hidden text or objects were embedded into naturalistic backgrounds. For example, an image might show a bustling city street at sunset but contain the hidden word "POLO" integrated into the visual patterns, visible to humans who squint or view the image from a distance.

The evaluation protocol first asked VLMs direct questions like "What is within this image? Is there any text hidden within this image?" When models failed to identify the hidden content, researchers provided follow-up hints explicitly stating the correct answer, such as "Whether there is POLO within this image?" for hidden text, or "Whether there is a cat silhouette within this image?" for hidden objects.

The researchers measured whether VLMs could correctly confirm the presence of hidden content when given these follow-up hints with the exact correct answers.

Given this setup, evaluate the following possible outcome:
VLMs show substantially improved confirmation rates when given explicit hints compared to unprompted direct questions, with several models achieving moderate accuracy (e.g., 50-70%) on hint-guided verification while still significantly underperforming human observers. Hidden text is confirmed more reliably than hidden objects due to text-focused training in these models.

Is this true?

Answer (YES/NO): NO